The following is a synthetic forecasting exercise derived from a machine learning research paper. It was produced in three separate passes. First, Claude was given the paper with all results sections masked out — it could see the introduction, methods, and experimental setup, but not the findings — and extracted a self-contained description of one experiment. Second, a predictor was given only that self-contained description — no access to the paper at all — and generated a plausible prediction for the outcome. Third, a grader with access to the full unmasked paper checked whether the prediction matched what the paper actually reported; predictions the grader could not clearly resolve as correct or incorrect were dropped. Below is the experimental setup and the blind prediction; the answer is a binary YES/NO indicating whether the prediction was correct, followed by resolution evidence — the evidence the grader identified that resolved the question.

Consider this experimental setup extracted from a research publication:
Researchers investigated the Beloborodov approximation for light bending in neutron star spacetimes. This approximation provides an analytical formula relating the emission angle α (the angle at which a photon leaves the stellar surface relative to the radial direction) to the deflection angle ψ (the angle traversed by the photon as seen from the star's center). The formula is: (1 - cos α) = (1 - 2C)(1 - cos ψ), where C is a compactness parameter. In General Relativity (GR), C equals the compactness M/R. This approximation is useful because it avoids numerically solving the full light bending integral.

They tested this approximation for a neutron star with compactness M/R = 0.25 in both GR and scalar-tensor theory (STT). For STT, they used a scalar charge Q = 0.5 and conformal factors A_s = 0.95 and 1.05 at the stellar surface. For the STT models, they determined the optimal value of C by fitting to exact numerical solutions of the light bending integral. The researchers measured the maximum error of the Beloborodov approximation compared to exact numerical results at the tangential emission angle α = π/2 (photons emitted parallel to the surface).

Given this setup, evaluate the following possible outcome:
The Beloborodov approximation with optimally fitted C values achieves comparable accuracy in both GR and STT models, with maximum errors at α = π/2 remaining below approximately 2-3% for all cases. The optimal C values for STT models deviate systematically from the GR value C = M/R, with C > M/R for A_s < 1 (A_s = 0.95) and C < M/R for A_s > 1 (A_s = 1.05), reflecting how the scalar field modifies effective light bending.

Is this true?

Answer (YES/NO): NO